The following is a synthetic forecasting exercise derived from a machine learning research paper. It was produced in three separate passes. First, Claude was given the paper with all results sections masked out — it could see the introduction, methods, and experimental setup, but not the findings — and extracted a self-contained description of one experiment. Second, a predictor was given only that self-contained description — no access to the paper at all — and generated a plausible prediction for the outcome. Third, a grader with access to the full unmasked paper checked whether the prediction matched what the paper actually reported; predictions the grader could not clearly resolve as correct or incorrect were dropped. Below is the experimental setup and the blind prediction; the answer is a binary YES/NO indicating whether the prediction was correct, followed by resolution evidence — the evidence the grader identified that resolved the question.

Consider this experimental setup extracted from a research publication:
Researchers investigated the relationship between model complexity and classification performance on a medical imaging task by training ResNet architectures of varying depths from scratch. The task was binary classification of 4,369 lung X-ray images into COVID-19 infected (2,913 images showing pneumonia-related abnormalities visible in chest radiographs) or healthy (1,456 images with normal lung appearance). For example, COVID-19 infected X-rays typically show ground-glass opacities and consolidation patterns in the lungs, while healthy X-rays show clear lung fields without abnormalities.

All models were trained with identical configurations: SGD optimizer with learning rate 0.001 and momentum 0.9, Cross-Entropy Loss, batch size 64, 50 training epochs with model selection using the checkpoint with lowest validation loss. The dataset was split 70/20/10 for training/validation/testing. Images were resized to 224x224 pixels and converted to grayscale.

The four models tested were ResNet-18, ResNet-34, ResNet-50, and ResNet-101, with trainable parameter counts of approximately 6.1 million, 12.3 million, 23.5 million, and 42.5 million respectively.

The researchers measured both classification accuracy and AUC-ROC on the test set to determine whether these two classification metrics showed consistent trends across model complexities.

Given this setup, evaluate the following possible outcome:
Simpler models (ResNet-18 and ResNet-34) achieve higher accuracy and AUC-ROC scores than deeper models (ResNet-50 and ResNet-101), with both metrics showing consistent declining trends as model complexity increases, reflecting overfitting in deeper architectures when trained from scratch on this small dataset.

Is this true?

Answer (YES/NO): YES